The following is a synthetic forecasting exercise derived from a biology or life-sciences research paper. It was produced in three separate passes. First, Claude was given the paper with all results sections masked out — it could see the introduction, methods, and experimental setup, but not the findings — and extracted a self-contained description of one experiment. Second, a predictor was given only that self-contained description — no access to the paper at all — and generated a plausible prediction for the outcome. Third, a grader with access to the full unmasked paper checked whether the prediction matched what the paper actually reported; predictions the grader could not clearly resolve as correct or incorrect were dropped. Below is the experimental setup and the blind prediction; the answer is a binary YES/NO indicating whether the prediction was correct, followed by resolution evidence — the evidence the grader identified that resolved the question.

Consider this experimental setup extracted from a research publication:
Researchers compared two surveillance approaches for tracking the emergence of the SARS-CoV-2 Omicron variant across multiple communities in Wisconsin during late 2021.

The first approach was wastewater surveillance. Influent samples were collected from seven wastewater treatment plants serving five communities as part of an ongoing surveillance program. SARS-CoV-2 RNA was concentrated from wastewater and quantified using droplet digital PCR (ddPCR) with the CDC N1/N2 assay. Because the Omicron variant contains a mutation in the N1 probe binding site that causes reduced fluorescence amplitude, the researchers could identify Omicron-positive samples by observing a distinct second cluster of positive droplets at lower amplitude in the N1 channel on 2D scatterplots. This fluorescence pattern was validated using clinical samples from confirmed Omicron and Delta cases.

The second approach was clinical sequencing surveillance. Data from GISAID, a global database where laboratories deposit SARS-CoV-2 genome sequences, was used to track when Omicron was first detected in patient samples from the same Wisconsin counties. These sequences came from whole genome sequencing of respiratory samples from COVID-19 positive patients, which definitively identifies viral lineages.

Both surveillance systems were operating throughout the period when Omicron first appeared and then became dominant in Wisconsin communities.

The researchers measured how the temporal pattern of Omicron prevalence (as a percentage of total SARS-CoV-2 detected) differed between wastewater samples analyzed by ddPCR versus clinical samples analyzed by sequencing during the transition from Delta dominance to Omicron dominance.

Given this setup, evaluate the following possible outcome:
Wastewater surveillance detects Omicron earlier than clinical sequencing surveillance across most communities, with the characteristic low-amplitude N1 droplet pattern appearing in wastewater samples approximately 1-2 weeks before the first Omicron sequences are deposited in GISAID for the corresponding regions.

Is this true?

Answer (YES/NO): NO